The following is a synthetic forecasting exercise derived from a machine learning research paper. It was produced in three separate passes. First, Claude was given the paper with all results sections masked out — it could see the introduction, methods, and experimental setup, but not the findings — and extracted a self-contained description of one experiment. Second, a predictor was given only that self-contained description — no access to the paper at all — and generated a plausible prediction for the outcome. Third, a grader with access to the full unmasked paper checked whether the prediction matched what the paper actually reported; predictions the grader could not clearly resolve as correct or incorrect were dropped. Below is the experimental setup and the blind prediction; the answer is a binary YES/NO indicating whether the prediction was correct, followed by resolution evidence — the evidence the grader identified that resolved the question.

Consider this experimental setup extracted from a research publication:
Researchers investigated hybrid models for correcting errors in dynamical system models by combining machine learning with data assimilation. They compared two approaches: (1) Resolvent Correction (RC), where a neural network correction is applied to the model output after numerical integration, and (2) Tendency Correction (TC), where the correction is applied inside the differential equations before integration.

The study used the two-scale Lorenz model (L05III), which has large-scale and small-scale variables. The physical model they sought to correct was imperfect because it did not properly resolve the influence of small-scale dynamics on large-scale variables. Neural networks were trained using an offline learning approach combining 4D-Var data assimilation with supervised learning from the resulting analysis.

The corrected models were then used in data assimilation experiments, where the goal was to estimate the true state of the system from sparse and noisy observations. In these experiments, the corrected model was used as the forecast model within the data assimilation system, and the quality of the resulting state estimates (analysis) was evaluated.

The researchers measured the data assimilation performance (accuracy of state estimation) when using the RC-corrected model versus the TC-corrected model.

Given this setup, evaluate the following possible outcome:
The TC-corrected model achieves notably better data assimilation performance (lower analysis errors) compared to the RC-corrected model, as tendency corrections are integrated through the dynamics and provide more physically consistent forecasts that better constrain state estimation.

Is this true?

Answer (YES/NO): YES